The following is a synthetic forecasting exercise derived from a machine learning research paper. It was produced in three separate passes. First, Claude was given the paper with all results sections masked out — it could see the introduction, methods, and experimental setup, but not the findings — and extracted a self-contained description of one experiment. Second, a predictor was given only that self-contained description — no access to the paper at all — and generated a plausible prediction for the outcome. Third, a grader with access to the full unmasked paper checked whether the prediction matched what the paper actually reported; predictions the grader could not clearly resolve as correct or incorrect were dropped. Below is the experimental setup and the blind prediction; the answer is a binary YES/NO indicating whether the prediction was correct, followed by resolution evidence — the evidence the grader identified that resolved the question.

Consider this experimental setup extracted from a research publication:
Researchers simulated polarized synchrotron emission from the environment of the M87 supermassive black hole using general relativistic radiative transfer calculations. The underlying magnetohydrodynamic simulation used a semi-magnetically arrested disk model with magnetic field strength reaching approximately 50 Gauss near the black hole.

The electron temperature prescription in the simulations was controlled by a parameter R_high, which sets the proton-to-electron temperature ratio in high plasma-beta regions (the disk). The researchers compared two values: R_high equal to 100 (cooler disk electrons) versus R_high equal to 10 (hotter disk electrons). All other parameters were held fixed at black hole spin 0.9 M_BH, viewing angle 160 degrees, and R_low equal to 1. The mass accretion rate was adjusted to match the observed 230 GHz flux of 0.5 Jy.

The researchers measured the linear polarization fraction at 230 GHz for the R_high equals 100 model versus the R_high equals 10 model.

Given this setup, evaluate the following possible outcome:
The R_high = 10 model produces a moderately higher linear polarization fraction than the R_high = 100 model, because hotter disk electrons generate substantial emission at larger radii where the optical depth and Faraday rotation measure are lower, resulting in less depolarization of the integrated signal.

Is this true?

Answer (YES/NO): NO